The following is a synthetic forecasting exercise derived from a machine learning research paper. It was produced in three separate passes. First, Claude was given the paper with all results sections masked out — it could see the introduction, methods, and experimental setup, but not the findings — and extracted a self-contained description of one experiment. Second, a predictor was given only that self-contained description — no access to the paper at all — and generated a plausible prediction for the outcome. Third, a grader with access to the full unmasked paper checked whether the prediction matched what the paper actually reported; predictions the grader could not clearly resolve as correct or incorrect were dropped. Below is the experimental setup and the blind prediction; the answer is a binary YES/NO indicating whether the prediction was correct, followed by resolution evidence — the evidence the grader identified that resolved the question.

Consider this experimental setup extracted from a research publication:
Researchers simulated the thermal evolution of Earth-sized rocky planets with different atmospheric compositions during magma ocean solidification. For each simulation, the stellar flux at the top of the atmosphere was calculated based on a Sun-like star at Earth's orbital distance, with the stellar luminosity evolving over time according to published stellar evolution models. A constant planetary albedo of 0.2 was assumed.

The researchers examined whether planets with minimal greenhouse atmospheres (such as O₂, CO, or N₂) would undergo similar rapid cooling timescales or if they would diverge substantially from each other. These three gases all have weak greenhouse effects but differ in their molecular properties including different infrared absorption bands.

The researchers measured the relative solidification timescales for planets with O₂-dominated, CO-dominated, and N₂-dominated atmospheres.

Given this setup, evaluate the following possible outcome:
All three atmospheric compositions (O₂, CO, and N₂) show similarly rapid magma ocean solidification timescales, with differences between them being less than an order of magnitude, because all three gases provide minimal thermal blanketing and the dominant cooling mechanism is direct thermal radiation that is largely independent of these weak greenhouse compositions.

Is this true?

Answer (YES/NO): YES